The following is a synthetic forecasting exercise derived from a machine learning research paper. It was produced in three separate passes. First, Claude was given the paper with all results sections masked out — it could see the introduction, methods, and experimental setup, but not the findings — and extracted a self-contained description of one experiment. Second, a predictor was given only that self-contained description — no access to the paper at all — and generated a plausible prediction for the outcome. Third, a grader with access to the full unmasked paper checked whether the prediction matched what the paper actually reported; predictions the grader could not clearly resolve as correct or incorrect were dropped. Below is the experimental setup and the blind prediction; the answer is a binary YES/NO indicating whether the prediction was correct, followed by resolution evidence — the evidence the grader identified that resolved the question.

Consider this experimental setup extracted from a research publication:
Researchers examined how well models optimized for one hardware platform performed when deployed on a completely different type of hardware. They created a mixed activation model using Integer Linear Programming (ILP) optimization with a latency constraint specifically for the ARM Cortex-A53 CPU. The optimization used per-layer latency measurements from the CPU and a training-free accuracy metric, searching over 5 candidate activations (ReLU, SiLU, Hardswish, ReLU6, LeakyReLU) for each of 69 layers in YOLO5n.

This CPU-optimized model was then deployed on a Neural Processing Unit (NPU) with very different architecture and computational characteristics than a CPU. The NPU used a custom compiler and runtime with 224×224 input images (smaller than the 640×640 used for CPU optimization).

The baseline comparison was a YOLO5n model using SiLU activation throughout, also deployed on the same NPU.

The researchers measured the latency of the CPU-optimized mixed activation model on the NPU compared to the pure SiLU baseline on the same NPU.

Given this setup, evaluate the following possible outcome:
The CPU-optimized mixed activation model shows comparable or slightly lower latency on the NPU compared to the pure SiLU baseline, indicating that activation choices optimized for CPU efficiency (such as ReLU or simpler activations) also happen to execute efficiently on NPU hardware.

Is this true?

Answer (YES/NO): NO